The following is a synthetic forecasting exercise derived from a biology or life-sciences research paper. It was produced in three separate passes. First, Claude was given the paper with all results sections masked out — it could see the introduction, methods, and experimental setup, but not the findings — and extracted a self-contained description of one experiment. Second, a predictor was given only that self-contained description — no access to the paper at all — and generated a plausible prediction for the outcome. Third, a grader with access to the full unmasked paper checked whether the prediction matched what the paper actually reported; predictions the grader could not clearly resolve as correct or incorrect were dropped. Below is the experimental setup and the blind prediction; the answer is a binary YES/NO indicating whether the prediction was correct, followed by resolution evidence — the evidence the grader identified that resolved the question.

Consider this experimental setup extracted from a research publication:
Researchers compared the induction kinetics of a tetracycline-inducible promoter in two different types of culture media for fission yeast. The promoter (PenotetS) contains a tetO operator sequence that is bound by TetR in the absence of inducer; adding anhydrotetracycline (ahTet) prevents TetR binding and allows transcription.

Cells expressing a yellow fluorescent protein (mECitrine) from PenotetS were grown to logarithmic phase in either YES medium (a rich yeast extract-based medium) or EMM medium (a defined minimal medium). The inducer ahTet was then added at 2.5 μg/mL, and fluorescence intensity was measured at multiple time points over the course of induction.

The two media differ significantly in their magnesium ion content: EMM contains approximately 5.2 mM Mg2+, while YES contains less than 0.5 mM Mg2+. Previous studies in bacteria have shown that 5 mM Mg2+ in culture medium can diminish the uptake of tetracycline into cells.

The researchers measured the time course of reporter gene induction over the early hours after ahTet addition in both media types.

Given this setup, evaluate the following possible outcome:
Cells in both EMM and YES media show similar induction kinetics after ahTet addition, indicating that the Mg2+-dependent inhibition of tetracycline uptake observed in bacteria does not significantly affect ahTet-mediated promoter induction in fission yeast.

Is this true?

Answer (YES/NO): NO